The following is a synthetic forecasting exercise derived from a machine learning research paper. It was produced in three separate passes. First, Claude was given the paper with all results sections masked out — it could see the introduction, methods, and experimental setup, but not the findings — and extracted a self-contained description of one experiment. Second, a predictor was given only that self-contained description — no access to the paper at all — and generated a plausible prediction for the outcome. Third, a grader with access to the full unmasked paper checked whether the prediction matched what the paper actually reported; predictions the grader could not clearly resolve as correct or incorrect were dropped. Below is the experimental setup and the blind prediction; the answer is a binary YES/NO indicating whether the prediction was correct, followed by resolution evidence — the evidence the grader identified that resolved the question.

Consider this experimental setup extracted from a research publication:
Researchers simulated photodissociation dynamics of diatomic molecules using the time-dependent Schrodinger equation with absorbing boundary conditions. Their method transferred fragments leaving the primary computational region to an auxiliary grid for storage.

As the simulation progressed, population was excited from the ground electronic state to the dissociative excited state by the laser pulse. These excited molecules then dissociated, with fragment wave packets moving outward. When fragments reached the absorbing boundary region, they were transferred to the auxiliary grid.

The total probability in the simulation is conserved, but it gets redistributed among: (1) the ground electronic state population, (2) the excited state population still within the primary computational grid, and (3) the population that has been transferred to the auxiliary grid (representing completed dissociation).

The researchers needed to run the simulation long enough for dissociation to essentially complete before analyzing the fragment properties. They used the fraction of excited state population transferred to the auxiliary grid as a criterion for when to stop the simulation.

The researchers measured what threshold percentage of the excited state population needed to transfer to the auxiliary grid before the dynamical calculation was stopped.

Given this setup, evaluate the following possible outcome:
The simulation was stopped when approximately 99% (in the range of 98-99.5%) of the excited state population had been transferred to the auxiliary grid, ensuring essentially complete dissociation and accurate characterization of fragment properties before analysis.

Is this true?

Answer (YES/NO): YES